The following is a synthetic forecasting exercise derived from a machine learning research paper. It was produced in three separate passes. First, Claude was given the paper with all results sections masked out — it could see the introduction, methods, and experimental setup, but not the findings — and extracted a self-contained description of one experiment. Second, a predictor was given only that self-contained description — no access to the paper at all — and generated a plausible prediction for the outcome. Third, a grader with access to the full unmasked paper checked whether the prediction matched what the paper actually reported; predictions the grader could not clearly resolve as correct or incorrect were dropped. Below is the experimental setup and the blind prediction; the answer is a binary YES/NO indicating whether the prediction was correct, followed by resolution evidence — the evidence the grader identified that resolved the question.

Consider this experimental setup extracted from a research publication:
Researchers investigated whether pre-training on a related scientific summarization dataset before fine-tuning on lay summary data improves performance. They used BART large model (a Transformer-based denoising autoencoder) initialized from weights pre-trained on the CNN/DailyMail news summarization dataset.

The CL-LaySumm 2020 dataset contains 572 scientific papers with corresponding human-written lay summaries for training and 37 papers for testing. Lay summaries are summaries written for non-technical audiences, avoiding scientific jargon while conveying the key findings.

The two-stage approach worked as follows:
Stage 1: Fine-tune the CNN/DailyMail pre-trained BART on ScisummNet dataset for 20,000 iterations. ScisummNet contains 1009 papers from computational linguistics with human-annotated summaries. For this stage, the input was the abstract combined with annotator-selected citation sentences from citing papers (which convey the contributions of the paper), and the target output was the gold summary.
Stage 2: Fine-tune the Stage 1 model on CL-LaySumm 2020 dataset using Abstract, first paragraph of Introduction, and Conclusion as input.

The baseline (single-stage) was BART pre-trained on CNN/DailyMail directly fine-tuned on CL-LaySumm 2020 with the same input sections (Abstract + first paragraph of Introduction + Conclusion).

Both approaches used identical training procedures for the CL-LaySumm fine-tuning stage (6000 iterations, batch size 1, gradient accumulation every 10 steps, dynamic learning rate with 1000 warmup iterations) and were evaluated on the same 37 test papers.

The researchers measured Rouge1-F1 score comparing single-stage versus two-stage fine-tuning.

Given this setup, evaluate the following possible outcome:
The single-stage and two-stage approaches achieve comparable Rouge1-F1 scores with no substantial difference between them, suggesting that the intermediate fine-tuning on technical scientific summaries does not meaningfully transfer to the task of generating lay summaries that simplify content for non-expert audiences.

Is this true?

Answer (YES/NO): NO